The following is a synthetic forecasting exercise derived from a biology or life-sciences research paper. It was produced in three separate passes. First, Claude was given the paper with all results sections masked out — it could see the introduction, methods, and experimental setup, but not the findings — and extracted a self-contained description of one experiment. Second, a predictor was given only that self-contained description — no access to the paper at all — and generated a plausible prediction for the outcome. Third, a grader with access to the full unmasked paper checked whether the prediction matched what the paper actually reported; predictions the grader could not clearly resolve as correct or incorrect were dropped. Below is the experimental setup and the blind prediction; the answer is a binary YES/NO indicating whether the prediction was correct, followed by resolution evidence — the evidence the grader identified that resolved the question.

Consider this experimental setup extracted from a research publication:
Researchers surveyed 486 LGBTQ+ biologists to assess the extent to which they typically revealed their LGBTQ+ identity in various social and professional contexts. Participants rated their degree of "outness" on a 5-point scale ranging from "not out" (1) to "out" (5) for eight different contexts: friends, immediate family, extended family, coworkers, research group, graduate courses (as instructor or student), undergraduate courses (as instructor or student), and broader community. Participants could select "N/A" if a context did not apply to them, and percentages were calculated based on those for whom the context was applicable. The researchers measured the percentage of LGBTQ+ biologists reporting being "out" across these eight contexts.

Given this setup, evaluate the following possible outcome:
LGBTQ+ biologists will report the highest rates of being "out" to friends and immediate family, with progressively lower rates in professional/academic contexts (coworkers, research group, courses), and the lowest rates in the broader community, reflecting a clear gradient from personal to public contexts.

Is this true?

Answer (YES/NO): NO